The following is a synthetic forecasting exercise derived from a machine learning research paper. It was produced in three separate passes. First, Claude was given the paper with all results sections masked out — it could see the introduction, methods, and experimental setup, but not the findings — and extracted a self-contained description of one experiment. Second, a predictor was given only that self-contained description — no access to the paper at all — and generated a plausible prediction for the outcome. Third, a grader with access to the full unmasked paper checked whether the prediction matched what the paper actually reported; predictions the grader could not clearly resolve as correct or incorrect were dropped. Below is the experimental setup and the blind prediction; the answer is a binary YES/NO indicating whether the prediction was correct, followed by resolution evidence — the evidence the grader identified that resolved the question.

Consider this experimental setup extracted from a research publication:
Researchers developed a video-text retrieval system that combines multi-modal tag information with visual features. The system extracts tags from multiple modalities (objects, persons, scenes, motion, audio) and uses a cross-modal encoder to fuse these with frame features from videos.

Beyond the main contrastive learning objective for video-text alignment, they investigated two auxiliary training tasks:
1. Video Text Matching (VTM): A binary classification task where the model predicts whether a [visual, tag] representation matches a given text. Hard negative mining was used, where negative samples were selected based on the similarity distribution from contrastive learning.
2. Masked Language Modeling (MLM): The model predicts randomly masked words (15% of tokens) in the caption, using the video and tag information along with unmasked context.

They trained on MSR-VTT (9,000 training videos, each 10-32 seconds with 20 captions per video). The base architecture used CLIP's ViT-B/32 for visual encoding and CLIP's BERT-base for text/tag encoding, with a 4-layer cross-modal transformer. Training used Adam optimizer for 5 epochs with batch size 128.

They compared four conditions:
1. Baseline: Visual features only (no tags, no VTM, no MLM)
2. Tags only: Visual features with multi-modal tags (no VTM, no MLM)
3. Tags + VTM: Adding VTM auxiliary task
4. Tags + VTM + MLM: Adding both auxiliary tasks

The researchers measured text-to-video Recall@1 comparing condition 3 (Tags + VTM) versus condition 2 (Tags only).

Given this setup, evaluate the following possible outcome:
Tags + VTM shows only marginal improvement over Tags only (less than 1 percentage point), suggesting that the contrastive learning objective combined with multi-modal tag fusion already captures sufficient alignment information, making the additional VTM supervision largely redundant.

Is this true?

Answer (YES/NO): NO